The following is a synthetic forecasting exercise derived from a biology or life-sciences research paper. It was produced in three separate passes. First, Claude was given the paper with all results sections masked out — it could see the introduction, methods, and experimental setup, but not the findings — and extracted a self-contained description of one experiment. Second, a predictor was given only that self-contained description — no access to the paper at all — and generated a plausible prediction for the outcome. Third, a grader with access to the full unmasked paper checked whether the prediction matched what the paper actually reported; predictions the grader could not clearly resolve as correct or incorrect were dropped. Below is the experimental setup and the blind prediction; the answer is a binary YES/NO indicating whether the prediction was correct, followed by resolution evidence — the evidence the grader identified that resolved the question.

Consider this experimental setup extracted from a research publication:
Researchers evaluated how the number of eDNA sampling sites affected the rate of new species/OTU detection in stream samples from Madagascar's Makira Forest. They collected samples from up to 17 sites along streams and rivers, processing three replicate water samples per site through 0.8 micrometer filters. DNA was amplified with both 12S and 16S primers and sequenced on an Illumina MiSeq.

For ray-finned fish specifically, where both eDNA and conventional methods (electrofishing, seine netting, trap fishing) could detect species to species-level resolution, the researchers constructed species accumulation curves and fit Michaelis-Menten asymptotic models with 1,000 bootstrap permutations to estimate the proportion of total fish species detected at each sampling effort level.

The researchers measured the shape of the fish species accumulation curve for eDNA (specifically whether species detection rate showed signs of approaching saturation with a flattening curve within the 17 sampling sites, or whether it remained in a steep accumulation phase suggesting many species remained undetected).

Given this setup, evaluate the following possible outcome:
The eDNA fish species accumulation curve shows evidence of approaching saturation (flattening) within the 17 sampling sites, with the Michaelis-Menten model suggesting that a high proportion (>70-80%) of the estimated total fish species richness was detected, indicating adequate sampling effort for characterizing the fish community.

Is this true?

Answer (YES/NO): NO